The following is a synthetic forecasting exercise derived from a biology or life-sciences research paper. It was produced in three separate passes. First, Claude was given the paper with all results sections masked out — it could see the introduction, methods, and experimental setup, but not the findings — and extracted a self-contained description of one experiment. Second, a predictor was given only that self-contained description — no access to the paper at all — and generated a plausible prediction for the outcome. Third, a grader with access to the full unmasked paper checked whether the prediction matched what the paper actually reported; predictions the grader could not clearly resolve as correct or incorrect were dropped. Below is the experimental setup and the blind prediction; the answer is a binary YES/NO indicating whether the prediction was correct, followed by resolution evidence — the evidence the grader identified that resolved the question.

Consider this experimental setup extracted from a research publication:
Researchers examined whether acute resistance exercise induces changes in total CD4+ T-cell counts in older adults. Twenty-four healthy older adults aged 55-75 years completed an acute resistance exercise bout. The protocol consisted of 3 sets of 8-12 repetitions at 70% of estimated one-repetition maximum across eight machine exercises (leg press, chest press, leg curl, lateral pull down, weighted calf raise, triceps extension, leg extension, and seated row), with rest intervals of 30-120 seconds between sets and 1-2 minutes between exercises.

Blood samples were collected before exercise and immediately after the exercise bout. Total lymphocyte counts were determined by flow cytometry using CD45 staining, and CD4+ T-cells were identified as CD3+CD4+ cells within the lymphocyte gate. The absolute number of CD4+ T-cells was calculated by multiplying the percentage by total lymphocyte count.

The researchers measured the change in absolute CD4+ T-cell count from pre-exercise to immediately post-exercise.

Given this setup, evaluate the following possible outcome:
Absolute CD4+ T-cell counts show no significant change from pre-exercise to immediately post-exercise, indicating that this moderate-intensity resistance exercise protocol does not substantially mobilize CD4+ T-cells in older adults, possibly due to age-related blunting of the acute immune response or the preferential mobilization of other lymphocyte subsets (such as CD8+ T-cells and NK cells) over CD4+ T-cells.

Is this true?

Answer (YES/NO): NO